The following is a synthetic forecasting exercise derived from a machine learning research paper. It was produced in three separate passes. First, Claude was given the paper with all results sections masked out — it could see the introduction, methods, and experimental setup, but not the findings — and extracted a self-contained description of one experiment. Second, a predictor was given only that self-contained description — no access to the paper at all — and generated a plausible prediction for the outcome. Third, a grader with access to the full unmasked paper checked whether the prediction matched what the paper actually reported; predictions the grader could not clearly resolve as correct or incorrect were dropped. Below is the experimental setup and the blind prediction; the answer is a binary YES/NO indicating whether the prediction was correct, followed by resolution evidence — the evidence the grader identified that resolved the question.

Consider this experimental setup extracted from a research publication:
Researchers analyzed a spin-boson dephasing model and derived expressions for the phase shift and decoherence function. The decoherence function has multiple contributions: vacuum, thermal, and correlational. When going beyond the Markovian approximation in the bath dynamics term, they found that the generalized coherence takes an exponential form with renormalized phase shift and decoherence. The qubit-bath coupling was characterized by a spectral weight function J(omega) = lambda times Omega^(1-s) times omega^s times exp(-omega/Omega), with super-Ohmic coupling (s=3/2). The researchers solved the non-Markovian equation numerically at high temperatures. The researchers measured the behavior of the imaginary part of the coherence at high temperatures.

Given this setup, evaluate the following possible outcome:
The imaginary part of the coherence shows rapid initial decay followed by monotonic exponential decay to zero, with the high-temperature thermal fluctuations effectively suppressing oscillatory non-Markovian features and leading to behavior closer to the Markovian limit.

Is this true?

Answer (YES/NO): NO